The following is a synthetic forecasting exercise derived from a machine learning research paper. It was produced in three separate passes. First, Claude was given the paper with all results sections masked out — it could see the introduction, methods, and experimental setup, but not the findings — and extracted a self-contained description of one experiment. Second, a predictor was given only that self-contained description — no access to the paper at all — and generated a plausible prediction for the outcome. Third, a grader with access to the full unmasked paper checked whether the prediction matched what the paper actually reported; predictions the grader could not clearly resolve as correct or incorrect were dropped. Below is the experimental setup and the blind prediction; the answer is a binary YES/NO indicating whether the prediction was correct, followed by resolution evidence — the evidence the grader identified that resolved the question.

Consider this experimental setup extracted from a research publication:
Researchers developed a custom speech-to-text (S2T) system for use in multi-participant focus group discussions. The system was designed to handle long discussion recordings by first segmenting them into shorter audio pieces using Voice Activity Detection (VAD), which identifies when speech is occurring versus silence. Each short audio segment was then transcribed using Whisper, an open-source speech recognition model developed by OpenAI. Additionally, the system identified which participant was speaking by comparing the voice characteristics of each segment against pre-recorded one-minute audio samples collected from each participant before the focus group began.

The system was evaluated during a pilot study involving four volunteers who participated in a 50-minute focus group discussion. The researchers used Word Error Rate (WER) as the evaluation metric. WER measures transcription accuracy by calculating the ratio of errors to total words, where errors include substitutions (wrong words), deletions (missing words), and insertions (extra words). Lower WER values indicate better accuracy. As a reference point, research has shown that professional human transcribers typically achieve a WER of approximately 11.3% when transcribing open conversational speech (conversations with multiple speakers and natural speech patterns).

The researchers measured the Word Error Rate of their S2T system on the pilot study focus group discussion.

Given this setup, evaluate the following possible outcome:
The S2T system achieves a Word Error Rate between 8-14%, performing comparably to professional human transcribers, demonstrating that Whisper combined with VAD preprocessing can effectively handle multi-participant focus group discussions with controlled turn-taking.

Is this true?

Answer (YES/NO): NO